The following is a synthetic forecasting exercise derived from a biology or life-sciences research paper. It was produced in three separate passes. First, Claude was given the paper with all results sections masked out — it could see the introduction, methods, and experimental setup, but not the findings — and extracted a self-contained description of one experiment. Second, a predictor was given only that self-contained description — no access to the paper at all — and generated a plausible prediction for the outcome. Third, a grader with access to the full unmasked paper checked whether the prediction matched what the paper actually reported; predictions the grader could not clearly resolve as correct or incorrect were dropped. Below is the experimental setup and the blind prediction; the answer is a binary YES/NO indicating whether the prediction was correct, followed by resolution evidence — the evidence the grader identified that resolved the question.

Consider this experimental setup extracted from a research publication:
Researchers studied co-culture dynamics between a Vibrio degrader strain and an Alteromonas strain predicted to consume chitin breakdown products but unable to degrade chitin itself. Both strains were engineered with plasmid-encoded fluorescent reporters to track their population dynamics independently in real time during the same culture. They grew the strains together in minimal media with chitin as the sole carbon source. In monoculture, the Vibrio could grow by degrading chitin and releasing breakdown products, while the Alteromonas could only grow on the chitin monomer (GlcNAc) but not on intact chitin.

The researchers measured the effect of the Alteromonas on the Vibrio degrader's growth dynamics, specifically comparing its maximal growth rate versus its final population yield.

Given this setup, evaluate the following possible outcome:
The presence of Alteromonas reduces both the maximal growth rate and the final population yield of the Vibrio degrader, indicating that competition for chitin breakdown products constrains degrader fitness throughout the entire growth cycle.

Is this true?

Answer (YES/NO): NO